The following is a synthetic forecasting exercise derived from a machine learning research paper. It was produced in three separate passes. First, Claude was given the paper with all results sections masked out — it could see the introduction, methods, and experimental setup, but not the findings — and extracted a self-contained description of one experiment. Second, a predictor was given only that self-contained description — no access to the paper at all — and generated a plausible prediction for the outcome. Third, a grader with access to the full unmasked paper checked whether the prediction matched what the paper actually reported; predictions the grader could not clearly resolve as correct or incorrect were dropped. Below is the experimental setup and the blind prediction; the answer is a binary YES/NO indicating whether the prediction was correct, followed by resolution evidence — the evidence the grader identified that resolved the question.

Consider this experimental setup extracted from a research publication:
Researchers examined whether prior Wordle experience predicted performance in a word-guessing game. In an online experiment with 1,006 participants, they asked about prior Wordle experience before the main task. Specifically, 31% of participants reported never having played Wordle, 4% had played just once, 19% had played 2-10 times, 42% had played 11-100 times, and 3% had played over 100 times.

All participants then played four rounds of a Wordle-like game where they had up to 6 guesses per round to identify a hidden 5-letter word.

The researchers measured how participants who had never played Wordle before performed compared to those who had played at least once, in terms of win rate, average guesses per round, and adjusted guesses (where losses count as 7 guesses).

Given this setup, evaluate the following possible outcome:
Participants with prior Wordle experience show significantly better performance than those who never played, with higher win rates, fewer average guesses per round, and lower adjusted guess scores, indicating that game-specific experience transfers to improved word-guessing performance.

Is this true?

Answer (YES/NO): YES